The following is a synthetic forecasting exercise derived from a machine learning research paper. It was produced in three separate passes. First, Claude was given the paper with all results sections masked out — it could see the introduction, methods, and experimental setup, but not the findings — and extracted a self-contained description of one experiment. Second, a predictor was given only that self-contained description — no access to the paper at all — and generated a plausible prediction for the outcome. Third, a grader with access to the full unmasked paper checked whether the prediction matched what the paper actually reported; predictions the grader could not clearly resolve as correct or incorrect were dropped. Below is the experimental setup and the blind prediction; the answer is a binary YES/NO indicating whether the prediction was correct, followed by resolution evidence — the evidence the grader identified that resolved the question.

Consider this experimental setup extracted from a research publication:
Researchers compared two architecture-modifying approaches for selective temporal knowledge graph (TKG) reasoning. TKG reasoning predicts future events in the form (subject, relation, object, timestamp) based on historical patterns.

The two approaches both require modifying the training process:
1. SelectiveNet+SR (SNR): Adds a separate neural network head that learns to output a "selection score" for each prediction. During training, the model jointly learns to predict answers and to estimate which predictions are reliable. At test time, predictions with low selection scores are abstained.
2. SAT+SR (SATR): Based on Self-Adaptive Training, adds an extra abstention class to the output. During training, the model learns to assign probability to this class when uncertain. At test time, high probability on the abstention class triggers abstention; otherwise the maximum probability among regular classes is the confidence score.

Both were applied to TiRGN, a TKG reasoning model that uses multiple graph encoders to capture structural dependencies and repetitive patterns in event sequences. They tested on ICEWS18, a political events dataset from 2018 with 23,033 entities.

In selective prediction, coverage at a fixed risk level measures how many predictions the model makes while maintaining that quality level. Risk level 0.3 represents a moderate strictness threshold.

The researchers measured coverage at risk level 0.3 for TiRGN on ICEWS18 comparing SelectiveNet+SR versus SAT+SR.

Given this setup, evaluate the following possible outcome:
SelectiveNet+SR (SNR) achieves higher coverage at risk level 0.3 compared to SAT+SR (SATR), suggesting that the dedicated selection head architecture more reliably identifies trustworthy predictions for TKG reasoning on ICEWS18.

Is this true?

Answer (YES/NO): YES